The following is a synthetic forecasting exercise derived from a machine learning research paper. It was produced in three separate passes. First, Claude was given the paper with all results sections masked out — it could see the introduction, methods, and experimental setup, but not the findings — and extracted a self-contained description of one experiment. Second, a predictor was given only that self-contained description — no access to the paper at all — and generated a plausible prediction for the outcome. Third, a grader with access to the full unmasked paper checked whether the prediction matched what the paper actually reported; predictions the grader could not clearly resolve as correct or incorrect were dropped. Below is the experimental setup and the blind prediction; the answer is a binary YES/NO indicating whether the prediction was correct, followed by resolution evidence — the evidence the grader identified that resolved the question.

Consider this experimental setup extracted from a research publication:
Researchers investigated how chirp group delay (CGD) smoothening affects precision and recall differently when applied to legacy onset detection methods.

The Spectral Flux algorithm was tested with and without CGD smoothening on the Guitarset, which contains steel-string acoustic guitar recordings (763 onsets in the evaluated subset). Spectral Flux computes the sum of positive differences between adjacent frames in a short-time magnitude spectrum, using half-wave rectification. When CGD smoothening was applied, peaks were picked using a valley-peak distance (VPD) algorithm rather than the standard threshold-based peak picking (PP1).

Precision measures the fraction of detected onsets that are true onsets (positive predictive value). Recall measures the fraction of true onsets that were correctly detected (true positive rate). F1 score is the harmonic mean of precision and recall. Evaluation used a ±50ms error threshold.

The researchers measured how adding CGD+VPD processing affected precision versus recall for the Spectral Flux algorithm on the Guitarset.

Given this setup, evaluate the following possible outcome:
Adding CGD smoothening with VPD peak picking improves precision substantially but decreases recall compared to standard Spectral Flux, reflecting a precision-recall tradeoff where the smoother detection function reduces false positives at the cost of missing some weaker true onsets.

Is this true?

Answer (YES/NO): NO